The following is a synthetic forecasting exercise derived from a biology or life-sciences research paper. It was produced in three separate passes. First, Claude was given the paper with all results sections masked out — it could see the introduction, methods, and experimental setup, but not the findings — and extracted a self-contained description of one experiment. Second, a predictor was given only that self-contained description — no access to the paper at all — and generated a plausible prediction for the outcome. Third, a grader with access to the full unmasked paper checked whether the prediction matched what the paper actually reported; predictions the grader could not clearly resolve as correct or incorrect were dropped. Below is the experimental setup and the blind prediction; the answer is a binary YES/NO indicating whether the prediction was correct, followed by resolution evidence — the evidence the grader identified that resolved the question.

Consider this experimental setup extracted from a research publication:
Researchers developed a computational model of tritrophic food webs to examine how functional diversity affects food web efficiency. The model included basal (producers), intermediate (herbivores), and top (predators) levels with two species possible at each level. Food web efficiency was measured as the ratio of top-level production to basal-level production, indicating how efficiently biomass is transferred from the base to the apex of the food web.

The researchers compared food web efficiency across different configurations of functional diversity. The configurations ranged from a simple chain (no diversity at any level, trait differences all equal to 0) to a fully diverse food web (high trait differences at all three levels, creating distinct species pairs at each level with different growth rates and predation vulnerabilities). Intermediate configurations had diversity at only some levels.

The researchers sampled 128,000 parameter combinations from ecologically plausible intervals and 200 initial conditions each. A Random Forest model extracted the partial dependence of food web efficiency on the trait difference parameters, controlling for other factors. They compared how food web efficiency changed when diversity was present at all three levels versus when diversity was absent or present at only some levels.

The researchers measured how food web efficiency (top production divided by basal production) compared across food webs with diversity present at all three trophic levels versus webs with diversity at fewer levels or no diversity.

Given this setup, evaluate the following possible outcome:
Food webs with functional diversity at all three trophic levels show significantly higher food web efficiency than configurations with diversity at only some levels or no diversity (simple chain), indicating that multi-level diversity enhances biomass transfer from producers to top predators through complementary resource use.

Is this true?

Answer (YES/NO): YES